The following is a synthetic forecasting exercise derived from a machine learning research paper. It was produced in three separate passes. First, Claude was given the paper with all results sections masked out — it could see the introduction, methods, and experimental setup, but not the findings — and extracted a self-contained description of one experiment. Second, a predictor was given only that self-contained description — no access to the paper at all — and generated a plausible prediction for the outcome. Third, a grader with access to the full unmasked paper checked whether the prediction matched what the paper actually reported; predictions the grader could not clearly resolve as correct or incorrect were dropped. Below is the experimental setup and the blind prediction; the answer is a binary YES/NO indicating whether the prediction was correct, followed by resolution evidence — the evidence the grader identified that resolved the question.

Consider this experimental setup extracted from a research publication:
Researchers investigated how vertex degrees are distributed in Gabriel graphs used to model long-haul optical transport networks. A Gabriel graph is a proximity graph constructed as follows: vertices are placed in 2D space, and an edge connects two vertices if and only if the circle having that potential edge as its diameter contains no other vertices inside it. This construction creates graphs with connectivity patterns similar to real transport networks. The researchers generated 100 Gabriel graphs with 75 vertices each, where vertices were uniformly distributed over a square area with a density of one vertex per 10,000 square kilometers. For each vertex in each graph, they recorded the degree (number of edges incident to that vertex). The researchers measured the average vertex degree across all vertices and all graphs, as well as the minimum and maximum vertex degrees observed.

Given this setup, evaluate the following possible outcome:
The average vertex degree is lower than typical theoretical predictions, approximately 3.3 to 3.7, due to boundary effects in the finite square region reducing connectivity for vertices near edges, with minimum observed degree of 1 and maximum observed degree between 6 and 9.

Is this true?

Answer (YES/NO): YES